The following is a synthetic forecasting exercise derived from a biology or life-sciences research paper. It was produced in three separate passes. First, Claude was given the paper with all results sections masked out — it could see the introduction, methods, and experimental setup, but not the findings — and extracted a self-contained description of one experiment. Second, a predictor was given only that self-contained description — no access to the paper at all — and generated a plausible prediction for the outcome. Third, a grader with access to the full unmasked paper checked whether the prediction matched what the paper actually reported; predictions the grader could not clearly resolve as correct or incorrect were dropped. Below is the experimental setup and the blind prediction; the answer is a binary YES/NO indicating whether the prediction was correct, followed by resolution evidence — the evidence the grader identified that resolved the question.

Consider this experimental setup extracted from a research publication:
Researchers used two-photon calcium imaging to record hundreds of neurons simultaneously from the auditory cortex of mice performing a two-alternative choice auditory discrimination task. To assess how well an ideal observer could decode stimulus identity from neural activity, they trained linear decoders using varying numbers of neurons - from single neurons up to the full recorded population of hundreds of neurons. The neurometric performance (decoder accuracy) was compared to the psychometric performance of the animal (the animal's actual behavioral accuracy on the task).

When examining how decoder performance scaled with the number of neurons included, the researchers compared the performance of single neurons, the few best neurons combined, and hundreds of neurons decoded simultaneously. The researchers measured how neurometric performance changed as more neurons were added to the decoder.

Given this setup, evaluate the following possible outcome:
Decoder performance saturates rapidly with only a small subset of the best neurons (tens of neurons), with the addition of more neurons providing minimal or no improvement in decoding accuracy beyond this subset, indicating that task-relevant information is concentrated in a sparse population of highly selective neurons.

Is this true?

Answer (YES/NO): YES